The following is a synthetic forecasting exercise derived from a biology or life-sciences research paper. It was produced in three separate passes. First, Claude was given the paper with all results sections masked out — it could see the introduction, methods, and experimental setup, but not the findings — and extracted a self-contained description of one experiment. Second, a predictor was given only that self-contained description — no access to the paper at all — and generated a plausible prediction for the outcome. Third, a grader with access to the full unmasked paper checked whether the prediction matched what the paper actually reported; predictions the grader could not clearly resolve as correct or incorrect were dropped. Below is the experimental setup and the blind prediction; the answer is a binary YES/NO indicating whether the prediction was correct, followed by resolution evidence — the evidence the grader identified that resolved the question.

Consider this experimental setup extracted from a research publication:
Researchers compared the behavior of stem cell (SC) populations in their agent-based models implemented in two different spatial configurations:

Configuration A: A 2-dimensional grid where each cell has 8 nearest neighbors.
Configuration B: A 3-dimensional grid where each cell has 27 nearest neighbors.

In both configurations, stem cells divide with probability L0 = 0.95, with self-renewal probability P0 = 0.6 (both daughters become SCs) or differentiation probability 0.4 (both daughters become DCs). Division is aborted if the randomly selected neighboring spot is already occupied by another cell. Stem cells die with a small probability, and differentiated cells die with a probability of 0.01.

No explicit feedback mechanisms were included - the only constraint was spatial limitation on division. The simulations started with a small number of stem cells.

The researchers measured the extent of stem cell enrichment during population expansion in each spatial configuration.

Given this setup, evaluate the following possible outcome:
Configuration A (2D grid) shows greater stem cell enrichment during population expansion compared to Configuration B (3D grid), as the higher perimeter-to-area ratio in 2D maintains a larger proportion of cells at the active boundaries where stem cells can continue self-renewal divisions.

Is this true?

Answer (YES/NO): NO